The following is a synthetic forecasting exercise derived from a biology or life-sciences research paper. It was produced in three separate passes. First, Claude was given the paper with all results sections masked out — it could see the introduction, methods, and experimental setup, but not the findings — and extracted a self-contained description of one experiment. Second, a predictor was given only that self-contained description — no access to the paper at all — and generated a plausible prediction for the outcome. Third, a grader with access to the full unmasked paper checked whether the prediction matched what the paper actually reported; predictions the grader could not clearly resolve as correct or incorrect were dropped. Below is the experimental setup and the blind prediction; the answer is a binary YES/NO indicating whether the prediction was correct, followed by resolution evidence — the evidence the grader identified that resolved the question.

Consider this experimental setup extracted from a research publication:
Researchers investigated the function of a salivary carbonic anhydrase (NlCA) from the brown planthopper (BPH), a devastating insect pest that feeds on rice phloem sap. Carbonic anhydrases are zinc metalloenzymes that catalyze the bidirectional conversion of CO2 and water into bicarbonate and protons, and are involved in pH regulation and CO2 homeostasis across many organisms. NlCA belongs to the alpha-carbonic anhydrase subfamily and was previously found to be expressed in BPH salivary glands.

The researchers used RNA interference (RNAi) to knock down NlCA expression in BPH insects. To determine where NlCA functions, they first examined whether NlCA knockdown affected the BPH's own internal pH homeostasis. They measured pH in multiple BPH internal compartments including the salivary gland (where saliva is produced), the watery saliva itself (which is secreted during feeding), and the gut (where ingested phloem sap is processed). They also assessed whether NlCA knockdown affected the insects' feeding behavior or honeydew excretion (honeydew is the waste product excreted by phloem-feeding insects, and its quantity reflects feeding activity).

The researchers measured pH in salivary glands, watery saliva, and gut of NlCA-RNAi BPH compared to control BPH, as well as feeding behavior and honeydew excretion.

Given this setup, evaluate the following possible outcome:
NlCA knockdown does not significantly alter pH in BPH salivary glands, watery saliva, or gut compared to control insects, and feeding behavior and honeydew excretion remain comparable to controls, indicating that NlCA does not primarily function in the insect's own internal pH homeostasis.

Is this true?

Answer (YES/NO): YES